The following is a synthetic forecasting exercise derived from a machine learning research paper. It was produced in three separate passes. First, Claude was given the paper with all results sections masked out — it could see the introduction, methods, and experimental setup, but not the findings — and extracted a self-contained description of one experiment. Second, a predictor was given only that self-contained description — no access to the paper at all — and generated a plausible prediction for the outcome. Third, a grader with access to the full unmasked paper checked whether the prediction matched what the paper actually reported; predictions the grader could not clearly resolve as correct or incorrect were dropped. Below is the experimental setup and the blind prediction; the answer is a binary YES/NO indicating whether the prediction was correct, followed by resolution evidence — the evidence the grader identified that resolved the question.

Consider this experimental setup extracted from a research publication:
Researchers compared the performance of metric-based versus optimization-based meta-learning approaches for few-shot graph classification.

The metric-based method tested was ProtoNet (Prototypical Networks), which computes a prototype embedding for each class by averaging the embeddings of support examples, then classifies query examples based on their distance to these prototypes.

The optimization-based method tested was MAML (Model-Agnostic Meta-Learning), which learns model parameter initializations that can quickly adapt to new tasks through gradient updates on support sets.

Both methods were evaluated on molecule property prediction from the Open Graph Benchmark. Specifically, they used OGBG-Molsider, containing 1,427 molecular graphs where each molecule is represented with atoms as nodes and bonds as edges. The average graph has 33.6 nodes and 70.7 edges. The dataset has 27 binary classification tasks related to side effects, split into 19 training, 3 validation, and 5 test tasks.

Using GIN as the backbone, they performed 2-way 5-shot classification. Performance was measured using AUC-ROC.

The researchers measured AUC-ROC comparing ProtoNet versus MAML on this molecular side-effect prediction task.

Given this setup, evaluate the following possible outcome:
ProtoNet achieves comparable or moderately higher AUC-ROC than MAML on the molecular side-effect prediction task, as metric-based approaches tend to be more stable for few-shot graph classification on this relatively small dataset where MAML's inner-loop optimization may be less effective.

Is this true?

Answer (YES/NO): NO